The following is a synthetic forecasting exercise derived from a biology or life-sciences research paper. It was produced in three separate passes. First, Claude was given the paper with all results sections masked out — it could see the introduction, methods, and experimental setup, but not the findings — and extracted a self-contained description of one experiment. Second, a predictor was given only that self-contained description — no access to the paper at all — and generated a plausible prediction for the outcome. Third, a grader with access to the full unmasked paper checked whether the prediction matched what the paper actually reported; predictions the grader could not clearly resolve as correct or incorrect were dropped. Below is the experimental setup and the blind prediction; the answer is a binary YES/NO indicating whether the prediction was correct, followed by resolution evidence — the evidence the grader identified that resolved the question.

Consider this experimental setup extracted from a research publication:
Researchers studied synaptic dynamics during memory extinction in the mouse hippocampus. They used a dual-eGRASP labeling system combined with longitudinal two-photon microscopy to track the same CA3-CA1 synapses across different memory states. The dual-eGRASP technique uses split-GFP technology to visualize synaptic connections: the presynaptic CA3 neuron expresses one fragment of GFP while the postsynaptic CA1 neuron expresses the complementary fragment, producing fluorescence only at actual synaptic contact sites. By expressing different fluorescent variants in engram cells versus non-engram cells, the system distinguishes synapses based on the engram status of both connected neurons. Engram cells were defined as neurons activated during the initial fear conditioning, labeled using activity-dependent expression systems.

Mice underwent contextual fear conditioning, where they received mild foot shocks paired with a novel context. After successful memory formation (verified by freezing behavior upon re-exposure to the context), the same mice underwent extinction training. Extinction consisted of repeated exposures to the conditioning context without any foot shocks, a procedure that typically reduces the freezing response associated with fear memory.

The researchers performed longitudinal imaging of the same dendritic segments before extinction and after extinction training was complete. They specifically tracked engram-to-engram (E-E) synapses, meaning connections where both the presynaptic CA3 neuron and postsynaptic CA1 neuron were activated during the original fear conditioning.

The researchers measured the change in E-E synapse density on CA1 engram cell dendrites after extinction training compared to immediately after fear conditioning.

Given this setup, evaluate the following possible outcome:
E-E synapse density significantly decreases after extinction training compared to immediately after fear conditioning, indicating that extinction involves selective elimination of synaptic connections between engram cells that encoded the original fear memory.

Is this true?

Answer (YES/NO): YES